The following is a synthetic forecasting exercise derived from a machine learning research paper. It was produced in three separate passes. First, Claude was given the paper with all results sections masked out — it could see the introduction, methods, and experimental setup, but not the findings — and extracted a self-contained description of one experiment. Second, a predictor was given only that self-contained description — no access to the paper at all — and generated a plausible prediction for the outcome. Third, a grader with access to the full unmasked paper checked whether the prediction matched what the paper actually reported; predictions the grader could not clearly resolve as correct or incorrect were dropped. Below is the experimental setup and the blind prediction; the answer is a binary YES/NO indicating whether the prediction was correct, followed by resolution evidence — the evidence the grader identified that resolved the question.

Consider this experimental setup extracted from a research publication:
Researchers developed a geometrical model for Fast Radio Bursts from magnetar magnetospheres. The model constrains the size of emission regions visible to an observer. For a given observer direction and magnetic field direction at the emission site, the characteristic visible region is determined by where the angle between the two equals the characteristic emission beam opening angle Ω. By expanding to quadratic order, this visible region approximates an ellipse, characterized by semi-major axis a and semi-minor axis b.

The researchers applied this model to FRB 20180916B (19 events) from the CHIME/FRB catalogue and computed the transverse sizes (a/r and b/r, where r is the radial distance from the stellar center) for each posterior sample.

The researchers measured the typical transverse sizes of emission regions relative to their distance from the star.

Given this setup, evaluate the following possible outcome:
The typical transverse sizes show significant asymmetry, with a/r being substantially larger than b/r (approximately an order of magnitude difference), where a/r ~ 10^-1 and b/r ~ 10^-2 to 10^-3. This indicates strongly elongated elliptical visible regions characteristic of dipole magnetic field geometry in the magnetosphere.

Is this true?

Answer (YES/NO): NO